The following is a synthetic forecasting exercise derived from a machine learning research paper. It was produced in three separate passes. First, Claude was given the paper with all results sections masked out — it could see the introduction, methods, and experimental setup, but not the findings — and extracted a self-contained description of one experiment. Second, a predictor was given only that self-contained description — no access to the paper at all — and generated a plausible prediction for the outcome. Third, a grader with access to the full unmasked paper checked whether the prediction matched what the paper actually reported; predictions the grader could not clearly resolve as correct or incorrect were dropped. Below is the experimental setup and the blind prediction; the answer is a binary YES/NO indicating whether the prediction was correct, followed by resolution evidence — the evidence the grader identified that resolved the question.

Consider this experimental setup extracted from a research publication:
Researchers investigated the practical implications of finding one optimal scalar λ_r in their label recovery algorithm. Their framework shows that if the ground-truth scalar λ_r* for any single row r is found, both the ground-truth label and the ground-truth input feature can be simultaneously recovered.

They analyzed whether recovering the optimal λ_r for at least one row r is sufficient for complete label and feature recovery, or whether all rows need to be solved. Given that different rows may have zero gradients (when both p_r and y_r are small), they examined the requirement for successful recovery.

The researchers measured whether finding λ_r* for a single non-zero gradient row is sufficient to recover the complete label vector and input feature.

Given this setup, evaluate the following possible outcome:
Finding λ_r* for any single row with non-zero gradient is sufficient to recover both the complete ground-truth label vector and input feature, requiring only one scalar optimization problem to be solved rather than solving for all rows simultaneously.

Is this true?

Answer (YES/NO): YES